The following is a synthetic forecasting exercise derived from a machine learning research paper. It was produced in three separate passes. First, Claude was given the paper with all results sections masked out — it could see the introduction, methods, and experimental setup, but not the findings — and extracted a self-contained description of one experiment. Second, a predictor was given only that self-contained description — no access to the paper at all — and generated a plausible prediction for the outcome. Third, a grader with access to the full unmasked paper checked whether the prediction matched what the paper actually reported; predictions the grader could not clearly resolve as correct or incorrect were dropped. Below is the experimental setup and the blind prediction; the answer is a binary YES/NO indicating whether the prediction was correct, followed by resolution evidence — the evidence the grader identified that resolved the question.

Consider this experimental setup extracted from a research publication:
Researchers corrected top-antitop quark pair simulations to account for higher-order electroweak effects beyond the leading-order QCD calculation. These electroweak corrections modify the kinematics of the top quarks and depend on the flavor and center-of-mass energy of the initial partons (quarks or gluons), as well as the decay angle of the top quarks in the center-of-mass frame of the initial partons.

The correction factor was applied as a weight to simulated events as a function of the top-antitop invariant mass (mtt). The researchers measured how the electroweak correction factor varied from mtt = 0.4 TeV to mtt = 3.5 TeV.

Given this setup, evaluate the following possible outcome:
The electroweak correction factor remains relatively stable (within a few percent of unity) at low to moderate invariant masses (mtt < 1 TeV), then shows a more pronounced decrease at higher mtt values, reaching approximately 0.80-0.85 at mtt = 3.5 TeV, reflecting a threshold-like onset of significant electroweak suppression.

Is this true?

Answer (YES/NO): NO